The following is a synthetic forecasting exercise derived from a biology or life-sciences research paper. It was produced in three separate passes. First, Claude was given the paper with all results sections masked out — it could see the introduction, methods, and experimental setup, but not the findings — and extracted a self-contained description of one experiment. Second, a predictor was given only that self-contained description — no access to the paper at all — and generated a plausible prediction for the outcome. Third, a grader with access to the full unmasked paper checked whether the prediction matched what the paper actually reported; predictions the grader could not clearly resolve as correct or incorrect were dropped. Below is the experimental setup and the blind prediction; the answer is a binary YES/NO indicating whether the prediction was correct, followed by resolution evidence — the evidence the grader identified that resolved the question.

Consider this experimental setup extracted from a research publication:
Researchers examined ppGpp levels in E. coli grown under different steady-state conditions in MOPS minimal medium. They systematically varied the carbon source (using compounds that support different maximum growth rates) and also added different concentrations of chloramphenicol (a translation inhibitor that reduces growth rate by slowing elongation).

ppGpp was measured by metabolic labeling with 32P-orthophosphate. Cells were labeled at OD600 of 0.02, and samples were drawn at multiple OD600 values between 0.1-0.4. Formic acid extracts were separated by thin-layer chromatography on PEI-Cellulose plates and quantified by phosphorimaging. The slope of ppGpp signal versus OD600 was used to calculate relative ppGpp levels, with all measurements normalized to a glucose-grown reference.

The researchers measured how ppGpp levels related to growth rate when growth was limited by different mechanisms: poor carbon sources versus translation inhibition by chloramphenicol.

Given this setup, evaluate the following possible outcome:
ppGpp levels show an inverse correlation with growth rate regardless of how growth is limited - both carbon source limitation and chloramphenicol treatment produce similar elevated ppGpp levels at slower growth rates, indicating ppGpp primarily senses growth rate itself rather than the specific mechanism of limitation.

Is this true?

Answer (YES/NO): NO